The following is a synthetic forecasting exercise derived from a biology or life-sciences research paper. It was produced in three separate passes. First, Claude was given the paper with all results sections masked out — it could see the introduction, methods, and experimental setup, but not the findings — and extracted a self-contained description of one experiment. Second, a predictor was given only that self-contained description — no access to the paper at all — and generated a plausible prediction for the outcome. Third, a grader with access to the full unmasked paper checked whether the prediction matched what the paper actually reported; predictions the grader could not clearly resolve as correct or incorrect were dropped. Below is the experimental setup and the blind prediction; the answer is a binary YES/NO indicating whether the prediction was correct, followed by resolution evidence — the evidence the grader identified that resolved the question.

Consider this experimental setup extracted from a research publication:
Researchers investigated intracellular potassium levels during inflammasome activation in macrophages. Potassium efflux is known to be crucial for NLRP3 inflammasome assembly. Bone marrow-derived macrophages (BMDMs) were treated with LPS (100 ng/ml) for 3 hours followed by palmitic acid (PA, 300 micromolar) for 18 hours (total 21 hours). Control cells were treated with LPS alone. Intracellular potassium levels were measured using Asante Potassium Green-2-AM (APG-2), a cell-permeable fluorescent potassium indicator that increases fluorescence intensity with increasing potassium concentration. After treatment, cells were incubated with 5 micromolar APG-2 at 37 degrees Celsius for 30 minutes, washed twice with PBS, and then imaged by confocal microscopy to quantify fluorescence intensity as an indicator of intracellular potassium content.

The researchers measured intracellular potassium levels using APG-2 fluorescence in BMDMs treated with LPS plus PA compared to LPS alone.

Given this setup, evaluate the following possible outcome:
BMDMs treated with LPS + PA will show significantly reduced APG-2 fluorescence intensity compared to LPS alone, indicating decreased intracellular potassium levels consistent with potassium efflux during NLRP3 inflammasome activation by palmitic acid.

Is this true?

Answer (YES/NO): YES